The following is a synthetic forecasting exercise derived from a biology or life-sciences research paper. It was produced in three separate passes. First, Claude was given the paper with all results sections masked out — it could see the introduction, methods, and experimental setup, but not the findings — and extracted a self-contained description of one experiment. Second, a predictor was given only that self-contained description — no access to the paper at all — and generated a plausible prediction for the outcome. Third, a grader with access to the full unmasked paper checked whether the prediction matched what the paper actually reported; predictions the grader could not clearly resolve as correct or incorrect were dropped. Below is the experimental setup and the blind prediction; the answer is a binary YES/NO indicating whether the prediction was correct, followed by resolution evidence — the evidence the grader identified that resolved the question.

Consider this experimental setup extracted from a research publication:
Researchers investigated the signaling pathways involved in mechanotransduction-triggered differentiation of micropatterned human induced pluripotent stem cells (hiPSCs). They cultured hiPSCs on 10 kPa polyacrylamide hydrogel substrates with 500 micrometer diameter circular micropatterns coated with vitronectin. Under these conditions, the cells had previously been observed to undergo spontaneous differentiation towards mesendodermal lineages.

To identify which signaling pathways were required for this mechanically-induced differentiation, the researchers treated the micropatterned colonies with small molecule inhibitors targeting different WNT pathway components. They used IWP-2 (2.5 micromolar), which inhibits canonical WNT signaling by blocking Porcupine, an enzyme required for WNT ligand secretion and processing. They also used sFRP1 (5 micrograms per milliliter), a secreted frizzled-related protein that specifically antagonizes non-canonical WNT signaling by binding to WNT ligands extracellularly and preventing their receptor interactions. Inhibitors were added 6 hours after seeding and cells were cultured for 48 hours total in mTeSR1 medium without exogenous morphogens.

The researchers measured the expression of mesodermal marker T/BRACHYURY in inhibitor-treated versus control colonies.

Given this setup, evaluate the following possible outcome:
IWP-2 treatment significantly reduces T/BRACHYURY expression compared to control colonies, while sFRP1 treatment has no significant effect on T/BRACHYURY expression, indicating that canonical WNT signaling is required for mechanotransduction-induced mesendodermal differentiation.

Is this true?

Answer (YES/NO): NO